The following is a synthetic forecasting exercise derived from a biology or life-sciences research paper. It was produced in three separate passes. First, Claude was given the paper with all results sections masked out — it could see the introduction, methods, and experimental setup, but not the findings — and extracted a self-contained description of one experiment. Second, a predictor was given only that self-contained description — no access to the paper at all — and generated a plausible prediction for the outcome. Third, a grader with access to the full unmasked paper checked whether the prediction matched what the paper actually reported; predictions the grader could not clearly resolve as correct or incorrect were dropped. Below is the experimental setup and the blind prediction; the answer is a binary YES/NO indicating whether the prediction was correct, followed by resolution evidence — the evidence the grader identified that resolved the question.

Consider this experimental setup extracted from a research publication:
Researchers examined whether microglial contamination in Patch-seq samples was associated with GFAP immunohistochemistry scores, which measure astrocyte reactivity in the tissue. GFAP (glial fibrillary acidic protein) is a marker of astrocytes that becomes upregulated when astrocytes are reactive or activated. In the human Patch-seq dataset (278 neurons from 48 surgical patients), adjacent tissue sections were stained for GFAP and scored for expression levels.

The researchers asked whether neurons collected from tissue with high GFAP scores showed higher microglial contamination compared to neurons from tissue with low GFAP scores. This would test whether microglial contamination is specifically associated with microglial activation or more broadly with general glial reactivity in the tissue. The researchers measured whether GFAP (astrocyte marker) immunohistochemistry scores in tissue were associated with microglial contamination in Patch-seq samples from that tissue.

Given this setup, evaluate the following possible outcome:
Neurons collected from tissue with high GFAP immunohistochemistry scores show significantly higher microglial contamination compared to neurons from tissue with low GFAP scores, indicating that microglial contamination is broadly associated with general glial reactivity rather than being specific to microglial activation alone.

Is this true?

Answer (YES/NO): NO